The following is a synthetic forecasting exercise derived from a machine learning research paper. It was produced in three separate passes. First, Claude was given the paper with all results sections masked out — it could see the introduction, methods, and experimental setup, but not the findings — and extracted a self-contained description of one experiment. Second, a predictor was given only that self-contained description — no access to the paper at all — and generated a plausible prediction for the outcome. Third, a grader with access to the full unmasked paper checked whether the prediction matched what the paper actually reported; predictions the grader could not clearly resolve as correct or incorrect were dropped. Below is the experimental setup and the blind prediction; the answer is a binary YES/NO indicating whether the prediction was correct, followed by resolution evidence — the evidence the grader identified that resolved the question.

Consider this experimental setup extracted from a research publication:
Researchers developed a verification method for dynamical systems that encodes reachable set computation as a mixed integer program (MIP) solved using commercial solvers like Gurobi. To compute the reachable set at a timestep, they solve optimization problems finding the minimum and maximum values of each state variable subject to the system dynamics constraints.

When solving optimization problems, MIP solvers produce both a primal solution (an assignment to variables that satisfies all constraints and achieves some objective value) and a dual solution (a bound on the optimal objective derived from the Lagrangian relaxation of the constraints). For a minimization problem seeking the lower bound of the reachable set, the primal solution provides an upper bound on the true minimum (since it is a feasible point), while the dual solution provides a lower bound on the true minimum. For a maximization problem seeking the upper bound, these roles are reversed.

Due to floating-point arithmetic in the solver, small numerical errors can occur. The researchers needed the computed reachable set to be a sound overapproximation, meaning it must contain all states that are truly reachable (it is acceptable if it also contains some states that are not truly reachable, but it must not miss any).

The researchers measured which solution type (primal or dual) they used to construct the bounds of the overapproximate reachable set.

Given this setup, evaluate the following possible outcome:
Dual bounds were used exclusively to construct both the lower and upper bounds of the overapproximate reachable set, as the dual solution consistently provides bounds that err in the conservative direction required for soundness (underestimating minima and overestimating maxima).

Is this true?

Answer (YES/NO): YES